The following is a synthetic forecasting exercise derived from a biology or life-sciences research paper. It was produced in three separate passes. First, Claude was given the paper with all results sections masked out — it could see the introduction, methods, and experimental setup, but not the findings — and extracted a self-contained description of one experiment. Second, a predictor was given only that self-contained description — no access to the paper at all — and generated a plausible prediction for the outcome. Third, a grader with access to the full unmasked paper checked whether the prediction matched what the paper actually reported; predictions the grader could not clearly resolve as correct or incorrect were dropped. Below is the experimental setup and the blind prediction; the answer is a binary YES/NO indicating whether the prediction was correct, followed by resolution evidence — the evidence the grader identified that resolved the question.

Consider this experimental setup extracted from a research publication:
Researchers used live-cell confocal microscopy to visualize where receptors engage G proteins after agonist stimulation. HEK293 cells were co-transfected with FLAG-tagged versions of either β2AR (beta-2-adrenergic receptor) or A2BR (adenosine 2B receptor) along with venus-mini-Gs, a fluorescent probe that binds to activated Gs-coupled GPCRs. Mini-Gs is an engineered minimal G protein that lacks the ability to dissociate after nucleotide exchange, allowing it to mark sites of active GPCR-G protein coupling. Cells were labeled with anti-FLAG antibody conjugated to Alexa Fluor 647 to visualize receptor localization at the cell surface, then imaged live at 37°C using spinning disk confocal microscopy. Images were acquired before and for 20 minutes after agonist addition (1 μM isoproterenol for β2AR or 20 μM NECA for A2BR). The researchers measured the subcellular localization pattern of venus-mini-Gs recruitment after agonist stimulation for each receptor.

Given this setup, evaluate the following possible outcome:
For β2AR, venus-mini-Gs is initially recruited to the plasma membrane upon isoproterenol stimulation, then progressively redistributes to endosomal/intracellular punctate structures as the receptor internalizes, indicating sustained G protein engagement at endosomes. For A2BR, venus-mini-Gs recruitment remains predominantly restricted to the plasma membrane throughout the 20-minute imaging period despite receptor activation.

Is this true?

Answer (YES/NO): YES